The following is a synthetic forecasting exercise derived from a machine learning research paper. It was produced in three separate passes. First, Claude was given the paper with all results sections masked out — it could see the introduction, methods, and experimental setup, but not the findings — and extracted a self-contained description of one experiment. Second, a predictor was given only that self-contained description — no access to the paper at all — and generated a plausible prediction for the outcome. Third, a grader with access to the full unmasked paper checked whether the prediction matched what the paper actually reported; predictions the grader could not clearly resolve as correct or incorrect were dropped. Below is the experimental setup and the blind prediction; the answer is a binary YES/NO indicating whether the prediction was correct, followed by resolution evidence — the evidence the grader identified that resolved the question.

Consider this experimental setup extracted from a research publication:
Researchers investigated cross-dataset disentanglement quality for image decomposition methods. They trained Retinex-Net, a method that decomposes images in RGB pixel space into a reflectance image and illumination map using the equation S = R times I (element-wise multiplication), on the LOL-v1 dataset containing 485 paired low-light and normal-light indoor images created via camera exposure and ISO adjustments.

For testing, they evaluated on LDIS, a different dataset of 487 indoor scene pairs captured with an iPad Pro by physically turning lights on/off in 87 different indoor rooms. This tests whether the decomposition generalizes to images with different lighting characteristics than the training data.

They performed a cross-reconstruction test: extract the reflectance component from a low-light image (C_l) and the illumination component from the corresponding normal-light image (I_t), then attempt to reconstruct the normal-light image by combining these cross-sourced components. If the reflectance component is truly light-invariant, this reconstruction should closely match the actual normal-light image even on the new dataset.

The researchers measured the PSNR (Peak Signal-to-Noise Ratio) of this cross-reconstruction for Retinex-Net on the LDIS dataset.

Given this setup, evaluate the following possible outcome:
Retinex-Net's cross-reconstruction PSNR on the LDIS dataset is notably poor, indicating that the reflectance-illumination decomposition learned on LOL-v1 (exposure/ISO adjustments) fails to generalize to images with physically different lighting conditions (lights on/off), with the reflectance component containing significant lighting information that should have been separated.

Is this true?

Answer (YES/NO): YES